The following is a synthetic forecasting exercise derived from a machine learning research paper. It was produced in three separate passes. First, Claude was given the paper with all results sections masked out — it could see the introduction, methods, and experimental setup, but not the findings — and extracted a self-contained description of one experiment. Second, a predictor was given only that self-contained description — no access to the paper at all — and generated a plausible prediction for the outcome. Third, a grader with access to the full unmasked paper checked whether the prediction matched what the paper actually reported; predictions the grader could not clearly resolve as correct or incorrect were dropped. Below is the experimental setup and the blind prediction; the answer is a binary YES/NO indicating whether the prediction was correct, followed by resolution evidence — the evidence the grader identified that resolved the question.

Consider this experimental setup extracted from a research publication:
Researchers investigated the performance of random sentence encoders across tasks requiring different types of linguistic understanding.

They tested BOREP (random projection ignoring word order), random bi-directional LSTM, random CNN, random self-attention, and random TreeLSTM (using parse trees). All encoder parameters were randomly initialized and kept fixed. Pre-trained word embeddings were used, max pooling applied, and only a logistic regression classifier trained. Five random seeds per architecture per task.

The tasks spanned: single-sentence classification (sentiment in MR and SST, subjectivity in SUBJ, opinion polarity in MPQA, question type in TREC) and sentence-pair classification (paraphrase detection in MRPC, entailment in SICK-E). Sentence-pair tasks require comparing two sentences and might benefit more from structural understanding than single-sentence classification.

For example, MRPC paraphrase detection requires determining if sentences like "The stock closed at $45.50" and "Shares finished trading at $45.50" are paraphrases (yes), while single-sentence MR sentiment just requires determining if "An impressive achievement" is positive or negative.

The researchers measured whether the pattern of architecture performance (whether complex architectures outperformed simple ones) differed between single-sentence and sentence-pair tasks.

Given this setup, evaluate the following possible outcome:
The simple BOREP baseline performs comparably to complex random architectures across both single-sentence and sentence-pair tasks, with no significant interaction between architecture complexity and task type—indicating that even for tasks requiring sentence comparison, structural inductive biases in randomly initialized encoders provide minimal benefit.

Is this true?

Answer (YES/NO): YES